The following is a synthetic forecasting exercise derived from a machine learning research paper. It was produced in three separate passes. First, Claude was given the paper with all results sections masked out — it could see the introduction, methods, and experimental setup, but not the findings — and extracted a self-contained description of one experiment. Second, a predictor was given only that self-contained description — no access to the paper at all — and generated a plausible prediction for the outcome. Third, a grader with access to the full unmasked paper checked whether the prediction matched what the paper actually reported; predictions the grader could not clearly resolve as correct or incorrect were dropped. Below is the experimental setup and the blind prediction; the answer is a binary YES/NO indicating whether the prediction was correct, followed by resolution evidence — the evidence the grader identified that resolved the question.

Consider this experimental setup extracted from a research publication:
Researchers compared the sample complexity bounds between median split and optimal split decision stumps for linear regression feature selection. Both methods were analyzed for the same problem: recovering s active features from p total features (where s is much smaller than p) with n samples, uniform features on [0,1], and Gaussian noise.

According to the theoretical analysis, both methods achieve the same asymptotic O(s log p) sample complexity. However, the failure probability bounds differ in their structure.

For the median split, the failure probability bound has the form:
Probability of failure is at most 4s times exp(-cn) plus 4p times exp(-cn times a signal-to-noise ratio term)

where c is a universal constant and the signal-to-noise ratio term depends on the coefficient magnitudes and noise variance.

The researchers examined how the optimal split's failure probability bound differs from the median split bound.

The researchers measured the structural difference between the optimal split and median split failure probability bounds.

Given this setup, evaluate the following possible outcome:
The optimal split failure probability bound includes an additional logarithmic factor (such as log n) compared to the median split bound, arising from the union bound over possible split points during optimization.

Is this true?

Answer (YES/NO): NO